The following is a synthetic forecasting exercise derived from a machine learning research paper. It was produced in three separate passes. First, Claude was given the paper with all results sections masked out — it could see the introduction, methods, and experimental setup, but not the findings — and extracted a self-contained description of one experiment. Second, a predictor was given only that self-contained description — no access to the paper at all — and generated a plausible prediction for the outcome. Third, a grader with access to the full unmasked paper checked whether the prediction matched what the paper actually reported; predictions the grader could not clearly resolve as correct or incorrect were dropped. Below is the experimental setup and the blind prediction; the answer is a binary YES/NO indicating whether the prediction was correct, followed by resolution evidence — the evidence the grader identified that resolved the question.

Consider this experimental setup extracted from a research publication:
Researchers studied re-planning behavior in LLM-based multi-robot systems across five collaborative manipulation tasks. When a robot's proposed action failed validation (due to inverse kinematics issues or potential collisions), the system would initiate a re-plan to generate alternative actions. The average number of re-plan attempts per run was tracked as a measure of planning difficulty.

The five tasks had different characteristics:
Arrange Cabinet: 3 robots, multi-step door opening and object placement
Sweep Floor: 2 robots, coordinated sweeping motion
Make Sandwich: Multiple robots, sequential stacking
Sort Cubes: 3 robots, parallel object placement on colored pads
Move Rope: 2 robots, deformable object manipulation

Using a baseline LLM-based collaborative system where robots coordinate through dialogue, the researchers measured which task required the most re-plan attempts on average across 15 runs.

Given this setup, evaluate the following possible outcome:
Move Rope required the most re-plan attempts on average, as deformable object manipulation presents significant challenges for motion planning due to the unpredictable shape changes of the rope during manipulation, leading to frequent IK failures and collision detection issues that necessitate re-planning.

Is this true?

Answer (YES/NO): YES